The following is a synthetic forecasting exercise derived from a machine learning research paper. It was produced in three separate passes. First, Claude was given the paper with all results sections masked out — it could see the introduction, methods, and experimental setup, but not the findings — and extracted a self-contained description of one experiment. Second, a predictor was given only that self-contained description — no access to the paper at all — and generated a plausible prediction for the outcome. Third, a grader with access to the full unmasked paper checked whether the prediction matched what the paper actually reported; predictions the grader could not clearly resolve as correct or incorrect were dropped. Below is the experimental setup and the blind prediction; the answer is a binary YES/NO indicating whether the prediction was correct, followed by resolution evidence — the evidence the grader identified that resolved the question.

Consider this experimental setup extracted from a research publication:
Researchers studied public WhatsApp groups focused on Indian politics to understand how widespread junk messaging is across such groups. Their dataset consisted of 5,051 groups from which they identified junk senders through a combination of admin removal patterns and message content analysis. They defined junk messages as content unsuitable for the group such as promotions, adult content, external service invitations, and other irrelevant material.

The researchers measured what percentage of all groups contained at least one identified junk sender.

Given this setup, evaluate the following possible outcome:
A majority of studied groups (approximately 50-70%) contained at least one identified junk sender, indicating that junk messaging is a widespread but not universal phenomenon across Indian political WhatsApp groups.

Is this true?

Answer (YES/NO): NO